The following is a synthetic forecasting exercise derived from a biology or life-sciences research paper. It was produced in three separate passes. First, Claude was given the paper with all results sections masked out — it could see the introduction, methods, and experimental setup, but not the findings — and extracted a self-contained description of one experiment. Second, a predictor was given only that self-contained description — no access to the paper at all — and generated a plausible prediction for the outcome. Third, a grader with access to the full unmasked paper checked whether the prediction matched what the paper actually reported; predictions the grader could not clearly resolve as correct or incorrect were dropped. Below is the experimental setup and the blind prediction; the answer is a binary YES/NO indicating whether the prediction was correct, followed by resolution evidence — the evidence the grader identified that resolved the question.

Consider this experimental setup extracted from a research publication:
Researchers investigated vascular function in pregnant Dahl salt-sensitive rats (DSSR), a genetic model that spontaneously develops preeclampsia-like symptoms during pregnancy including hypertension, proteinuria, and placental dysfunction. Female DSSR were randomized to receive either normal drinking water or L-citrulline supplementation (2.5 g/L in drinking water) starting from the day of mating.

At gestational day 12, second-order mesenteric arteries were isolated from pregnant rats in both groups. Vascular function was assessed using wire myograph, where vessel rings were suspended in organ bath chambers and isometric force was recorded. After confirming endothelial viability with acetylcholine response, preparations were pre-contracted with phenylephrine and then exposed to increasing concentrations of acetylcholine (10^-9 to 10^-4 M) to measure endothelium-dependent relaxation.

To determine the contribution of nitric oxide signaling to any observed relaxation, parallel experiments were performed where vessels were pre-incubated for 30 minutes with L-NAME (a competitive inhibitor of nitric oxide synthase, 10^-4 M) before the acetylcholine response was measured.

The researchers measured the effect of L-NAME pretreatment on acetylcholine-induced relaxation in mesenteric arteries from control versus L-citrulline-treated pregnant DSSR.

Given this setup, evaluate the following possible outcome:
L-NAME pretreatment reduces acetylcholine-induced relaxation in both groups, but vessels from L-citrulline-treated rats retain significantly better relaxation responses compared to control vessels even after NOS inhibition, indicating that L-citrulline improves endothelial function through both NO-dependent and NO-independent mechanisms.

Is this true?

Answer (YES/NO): YES